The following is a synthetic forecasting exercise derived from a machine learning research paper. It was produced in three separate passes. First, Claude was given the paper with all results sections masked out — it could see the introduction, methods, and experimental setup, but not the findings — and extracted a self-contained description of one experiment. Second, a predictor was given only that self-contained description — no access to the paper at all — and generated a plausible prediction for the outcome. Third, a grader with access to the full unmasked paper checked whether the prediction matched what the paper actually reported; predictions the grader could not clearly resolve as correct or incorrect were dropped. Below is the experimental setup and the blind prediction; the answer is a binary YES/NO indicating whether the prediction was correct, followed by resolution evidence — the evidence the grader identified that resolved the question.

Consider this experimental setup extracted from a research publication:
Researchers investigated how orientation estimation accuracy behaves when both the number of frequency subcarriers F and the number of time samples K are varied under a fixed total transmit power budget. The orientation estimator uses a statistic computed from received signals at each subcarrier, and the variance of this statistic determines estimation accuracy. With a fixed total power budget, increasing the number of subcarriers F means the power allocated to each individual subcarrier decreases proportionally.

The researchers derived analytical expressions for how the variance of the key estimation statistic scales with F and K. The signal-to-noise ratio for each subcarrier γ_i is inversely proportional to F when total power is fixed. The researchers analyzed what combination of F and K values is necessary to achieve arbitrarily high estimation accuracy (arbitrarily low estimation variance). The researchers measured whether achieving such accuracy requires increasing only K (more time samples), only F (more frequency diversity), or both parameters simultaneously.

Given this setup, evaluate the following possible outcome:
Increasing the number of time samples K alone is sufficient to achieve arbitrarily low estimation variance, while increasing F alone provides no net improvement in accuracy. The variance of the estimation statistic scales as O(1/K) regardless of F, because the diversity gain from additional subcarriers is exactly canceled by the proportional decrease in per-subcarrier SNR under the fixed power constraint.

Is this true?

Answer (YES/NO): NO